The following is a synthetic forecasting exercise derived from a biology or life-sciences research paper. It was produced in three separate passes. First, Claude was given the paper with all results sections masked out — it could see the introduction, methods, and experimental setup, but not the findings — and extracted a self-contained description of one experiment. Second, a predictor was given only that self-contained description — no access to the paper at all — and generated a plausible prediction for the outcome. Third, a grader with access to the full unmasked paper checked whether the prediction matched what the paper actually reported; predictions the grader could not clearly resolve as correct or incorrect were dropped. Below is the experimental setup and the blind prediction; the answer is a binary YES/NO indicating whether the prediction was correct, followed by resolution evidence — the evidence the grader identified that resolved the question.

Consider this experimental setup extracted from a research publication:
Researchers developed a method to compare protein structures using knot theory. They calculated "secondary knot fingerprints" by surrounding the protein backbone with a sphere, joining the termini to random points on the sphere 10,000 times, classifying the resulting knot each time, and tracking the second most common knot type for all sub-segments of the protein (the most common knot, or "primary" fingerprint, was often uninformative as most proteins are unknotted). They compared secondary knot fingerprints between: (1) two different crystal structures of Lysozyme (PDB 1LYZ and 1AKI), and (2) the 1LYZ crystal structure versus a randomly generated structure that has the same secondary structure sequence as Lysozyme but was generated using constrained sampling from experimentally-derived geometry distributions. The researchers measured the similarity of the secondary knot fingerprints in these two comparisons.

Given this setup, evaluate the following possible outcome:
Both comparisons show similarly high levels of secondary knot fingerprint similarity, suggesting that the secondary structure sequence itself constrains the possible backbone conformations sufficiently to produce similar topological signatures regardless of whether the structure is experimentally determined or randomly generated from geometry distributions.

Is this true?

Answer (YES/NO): NO